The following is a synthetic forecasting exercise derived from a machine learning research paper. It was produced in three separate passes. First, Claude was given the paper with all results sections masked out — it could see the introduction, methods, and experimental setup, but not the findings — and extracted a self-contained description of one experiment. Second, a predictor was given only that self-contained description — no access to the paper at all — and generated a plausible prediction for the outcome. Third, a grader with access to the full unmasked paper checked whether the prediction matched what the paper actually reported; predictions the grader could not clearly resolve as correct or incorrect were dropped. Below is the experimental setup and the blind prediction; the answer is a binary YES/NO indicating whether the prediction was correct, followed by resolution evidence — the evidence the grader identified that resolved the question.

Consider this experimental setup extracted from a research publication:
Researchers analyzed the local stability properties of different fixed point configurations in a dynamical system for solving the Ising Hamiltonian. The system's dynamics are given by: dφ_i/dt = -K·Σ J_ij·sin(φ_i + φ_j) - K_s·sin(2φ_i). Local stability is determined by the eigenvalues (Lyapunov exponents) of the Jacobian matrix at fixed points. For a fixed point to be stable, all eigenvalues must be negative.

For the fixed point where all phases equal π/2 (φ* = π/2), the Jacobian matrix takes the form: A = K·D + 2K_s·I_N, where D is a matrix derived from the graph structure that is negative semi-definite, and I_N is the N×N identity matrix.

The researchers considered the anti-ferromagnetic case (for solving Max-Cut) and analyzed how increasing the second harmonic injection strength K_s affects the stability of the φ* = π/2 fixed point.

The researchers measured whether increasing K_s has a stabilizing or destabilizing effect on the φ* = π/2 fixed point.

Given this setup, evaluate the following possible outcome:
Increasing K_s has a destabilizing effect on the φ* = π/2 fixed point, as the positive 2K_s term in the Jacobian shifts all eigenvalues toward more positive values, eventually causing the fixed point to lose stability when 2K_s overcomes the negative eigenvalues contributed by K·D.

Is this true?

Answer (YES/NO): YES